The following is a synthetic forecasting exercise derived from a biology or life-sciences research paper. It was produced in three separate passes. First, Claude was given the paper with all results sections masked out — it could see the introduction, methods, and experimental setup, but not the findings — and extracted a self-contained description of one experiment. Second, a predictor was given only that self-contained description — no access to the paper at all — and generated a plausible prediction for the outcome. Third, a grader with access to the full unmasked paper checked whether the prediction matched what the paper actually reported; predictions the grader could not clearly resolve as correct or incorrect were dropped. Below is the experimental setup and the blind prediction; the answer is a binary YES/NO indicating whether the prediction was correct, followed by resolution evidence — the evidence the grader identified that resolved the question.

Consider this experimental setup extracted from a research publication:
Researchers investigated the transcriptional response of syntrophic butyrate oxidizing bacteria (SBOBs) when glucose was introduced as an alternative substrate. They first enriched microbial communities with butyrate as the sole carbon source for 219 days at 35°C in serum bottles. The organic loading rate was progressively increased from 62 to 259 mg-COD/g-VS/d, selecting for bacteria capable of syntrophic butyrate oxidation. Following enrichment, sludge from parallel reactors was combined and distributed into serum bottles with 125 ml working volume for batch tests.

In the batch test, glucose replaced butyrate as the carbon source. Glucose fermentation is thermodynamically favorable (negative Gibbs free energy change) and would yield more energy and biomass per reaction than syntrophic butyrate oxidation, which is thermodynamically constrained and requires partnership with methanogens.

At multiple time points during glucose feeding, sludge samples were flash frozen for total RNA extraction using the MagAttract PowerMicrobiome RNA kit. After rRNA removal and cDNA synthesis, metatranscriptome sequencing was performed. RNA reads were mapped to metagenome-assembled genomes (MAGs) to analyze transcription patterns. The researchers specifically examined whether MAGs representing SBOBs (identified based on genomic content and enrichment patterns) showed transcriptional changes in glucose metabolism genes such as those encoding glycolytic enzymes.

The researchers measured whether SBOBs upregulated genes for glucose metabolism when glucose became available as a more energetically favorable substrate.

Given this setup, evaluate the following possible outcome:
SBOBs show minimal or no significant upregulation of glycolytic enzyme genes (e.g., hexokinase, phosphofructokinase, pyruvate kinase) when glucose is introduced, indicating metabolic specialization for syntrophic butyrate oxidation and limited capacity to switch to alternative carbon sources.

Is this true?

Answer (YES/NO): YES